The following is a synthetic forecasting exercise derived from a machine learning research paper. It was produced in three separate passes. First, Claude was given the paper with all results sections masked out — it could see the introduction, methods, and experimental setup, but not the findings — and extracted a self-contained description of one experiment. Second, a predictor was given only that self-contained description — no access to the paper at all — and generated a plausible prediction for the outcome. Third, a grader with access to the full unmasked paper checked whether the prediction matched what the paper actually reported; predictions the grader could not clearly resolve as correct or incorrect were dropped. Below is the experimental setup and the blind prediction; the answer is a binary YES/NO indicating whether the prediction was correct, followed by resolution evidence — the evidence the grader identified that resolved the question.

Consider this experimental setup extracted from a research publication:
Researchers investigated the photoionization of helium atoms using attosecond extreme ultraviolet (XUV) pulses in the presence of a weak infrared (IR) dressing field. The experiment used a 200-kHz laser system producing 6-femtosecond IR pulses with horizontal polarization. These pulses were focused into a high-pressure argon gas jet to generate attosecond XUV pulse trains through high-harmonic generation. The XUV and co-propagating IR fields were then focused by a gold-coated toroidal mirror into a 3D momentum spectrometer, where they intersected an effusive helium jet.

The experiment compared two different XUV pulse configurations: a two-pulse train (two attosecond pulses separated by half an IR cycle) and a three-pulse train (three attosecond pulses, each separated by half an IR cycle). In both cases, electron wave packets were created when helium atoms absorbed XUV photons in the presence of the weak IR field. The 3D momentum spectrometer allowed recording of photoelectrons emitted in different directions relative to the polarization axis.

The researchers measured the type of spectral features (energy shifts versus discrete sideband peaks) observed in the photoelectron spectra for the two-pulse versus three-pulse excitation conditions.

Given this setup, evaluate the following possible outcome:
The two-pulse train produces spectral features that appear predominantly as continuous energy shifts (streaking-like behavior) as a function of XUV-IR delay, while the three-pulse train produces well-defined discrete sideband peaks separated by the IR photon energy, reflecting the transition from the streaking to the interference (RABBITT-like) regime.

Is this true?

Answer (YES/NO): YES